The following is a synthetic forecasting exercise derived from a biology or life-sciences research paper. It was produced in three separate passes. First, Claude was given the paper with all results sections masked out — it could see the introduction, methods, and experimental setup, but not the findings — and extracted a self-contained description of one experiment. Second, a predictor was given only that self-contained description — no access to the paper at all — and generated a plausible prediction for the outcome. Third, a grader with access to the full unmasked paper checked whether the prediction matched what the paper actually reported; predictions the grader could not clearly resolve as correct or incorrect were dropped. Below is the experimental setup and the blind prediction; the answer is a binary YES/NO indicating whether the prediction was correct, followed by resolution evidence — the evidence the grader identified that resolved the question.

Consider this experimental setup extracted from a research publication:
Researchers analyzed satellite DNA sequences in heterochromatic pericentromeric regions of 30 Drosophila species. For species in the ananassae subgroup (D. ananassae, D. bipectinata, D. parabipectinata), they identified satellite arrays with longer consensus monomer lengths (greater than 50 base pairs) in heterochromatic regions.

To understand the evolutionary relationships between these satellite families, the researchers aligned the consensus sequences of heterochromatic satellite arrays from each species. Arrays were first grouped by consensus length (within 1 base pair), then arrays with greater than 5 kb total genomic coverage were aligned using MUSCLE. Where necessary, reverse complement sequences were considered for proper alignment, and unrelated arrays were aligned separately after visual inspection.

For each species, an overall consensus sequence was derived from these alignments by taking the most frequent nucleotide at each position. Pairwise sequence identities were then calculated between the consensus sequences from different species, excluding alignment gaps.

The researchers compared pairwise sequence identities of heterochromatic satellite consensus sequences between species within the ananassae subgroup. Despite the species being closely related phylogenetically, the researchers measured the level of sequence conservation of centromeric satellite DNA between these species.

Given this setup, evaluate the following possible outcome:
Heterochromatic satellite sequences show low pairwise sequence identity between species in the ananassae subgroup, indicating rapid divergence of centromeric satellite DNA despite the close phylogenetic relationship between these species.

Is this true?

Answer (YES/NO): NO